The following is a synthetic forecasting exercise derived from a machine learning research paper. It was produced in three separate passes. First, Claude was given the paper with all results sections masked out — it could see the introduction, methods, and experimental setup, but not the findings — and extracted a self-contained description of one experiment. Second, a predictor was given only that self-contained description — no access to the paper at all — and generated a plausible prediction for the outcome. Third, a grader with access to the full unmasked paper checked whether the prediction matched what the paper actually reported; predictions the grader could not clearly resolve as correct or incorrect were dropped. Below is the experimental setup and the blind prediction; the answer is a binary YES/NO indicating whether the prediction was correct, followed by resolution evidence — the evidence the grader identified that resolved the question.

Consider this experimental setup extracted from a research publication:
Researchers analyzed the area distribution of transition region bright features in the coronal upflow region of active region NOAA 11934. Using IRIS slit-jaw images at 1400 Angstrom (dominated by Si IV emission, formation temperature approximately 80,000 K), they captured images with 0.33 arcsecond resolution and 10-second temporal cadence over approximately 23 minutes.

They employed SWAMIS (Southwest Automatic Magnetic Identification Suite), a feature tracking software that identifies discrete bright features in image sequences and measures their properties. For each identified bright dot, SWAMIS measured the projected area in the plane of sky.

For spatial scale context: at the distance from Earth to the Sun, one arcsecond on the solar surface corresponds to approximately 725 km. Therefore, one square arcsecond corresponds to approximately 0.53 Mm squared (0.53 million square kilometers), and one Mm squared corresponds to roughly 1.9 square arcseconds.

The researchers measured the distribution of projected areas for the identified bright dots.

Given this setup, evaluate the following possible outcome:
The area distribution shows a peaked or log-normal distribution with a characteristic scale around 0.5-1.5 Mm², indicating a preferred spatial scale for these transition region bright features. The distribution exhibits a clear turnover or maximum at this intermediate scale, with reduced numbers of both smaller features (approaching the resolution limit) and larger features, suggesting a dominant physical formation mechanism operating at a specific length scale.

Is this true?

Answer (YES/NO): NO